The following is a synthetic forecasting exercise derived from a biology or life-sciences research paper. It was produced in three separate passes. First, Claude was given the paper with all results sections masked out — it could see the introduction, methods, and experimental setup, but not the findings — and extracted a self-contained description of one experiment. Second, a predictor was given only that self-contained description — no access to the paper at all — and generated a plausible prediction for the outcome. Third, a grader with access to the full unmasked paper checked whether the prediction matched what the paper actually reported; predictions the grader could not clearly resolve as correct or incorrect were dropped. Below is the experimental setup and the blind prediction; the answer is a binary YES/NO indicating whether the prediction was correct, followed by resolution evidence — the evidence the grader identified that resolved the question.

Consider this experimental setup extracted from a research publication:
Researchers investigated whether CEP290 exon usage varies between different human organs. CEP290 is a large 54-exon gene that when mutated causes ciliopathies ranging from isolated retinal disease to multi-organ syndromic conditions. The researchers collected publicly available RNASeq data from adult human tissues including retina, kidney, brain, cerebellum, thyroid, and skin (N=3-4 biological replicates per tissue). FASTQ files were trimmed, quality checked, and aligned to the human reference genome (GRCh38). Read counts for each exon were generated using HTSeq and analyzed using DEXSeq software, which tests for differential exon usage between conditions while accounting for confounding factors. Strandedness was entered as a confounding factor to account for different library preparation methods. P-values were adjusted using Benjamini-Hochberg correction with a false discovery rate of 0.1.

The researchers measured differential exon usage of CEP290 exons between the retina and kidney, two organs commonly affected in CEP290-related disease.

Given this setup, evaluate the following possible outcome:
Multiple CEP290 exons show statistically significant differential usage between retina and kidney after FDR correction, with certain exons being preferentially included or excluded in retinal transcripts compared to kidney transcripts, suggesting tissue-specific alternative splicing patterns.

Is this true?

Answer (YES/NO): YES